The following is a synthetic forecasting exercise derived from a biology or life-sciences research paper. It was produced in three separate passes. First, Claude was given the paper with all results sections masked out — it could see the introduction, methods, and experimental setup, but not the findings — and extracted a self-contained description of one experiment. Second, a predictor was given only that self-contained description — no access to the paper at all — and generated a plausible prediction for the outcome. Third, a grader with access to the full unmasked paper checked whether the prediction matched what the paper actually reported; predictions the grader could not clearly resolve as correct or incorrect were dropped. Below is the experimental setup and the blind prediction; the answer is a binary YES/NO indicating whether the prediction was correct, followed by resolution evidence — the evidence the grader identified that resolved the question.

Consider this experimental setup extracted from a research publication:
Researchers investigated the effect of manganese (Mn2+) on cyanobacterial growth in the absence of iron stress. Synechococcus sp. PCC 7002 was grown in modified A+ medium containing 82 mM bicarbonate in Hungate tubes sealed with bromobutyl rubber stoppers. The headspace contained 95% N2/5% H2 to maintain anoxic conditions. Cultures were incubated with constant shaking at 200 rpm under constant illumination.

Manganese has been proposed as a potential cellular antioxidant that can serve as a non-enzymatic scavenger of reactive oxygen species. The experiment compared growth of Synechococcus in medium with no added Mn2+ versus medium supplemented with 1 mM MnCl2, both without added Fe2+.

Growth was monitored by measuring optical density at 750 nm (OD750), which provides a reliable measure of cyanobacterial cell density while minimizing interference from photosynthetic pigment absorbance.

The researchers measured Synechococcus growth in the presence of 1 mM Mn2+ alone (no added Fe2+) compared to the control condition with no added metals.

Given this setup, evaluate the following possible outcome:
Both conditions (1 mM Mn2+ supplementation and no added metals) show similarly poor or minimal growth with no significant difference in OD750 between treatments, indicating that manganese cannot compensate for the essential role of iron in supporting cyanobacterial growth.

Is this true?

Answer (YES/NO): NO